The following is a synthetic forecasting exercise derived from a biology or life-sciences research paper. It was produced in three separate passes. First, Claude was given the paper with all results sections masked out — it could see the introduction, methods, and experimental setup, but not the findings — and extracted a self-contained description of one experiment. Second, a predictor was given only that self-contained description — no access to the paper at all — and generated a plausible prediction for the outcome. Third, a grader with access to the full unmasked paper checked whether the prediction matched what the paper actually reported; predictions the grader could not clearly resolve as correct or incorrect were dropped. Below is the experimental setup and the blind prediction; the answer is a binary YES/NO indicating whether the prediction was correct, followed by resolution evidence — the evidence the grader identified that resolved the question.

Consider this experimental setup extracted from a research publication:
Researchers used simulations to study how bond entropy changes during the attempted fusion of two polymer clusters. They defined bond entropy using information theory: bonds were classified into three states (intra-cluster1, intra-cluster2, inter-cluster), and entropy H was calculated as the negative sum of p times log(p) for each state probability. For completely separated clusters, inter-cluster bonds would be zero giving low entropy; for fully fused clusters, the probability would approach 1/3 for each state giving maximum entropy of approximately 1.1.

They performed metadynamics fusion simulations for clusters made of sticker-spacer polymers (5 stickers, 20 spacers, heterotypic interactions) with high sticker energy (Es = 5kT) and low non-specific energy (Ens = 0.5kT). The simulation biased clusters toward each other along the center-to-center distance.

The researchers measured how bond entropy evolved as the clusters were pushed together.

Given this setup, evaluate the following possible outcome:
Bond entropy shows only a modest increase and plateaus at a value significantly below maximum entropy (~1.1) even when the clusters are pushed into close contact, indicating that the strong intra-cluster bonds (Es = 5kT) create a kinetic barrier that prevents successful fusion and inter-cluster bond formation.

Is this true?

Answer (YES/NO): YES